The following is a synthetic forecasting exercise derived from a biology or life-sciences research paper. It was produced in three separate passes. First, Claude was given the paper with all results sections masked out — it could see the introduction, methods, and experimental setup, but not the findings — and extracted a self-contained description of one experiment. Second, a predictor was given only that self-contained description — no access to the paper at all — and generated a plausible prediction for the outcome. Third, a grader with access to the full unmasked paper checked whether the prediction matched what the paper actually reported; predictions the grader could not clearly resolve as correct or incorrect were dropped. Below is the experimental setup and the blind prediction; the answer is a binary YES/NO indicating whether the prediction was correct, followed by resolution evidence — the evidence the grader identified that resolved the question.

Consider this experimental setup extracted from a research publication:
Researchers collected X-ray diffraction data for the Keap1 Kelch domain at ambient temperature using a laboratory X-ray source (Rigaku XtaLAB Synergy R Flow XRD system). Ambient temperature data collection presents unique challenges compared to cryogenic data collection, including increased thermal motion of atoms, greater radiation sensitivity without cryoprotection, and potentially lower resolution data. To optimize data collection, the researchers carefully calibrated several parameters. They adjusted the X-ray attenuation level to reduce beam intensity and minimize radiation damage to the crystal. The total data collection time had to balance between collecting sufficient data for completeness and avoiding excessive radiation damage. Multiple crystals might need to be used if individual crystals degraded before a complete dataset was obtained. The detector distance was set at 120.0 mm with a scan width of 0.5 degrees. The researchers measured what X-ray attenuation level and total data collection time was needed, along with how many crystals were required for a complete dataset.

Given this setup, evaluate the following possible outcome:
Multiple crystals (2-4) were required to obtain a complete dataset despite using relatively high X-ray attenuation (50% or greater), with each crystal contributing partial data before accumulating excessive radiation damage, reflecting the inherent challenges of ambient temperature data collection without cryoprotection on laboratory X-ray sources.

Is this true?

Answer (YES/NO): YES